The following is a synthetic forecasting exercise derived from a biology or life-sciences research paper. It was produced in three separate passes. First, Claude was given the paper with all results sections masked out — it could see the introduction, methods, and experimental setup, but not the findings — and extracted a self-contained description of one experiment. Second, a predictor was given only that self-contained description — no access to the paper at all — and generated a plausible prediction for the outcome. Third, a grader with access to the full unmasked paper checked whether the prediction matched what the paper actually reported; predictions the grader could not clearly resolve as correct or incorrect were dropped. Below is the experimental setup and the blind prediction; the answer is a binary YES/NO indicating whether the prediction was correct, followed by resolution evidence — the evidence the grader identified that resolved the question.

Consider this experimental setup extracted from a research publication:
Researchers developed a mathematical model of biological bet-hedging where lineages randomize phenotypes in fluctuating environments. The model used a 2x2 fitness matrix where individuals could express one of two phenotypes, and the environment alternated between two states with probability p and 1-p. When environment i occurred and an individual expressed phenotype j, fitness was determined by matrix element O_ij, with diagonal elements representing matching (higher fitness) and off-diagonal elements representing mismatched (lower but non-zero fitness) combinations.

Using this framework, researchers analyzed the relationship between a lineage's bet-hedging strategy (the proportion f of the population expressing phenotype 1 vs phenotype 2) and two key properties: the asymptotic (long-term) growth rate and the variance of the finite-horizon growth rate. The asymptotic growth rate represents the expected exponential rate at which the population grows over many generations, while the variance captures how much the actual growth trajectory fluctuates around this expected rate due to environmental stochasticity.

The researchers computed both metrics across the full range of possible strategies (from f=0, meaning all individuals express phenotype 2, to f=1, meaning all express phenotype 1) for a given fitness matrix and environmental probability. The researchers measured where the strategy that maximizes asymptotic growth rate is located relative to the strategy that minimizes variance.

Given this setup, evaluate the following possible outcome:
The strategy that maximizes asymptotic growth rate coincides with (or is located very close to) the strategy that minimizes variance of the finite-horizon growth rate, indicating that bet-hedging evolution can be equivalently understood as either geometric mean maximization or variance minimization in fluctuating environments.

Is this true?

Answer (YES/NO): NO